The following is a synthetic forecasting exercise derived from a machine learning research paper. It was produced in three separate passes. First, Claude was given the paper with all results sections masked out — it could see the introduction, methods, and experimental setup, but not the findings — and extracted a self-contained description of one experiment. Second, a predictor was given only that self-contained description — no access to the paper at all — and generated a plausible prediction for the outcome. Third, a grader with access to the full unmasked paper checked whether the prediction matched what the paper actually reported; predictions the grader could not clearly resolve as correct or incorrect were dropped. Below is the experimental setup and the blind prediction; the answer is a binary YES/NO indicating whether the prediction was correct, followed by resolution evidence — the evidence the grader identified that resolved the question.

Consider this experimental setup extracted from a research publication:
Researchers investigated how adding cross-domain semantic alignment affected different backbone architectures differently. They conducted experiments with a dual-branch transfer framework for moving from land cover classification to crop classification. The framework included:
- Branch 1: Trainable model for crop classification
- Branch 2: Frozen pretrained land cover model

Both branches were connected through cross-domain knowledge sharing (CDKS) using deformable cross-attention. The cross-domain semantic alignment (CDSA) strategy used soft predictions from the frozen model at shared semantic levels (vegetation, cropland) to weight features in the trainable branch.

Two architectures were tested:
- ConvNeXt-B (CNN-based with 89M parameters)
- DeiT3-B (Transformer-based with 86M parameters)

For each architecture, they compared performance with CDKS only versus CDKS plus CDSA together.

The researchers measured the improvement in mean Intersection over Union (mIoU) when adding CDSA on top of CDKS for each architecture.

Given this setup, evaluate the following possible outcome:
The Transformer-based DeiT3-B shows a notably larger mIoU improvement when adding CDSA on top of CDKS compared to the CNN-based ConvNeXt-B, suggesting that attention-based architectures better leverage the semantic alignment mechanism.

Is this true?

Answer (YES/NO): NO